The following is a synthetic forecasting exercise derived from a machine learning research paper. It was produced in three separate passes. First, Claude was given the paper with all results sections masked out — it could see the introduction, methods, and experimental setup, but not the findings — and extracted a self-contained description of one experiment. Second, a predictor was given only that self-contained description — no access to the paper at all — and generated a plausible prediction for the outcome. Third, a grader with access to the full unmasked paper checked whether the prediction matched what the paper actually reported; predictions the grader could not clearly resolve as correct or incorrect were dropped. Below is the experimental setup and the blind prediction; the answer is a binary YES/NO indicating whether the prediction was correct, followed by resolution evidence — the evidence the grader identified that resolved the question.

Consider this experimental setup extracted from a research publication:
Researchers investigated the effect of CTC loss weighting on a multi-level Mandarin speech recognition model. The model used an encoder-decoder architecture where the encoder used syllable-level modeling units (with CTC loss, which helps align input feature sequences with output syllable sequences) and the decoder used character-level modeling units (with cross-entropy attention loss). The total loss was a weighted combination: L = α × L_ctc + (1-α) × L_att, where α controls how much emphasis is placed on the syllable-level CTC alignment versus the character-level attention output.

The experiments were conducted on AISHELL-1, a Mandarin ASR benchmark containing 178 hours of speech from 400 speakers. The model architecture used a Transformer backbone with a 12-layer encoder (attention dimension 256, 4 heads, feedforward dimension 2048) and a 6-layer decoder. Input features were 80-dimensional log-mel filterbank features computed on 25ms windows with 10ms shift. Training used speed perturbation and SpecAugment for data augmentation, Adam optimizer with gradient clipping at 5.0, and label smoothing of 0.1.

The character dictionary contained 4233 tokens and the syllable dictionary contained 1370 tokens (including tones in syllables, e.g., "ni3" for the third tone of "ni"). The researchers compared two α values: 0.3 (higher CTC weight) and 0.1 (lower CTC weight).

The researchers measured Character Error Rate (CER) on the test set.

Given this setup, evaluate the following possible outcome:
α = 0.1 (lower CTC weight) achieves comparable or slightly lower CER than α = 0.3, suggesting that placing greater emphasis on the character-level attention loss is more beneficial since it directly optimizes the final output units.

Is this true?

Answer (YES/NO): YES